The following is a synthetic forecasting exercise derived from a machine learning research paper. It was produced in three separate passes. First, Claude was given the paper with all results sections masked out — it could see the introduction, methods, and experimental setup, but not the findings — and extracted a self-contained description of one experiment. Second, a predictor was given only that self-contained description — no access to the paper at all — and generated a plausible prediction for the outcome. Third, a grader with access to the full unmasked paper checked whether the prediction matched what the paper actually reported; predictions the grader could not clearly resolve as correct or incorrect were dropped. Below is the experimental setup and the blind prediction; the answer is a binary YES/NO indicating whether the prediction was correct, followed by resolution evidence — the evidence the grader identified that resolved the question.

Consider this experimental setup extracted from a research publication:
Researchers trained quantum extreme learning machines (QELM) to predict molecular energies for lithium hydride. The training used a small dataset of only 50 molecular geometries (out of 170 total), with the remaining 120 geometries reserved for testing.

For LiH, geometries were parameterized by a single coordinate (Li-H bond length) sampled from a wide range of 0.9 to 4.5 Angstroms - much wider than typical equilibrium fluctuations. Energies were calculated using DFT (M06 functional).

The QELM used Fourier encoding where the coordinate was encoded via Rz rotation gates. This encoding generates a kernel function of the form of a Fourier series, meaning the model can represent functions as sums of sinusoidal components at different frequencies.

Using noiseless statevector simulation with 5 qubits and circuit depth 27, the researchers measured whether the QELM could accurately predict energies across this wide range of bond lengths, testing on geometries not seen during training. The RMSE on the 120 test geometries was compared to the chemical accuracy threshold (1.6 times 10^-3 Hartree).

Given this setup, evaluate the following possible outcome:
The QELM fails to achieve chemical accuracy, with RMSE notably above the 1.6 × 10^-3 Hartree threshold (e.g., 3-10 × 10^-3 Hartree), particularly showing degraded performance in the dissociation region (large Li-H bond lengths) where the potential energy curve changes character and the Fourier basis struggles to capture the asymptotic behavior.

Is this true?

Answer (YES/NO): NO